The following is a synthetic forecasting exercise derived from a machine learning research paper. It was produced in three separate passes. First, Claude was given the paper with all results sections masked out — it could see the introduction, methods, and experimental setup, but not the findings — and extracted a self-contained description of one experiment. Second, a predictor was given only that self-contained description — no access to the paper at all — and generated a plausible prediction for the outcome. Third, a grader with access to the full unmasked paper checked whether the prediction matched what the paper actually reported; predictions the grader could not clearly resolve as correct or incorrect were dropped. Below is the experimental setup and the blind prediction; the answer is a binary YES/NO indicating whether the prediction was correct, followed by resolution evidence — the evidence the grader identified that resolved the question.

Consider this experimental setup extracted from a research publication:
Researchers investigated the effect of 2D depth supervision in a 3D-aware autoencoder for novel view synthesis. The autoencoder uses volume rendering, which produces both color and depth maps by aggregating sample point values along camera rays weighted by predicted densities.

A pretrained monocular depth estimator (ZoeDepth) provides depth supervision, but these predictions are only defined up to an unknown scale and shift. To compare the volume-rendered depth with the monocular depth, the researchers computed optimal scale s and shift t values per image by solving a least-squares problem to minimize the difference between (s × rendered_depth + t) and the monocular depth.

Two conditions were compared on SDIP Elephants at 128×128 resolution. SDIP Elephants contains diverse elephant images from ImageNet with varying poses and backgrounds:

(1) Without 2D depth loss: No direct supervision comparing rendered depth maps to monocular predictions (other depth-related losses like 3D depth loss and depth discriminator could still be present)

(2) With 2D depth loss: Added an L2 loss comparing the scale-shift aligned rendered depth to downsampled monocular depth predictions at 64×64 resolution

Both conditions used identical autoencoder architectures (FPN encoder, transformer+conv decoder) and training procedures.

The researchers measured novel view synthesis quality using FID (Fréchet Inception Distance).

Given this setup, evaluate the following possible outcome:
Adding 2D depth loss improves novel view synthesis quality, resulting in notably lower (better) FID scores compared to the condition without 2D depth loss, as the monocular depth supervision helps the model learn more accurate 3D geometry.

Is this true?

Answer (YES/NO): NO